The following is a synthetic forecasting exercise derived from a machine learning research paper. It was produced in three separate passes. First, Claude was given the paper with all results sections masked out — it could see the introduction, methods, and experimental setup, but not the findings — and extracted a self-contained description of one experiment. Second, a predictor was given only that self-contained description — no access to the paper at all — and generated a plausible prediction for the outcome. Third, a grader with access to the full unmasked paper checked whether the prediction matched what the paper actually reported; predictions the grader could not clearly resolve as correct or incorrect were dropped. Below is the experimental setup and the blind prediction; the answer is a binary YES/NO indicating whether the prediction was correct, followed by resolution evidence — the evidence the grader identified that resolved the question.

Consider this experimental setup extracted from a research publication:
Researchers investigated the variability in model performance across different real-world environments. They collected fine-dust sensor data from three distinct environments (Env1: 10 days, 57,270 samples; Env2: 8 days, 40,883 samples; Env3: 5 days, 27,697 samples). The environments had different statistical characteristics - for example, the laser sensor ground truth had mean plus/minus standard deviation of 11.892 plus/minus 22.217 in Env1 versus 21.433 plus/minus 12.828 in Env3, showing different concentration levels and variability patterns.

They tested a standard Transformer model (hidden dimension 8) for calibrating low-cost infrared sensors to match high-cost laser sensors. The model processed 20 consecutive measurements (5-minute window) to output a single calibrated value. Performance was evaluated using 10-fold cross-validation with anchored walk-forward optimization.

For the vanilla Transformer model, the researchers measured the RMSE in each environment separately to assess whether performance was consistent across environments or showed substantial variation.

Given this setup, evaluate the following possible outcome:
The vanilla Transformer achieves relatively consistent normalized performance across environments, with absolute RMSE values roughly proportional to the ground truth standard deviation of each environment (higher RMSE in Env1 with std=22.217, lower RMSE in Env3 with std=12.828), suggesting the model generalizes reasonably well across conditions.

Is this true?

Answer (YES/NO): NO